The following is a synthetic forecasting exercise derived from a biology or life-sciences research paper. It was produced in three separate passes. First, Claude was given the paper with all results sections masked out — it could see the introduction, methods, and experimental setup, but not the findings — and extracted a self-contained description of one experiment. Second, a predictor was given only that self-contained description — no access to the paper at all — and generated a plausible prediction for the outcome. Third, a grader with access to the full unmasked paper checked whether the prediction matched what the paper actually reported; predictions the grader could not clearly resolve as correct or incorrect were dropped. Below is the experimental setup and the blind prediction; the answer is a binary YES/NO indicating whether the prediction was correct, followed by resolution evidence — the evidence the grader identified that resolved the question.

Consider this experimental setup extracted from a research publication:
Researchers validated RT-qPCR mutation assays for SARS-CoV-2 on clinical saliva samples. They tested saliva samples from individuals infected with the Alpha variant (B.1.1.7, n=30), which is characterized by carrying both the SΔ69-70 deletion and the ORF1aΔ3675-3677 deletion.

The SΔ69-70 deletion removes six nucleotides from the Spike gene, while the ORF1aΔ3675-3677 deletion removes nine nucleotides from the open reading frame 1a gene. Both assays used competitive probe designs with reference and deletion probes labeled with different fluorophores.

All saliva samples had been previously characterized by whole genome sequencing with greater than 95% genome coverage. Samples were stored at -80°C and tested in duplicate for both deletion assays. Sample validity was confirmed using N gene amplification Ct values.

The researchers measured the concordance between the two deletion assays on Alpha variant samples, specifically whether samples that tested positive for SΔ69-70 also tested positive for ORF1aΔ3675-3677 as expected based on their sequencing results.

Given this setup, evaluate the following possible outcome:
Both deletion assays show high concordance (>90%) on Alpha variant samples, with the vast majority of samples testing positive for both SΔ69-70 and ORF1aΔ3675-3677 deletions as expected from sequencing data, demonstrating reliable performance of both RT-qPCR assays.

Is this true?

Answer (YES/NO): NO